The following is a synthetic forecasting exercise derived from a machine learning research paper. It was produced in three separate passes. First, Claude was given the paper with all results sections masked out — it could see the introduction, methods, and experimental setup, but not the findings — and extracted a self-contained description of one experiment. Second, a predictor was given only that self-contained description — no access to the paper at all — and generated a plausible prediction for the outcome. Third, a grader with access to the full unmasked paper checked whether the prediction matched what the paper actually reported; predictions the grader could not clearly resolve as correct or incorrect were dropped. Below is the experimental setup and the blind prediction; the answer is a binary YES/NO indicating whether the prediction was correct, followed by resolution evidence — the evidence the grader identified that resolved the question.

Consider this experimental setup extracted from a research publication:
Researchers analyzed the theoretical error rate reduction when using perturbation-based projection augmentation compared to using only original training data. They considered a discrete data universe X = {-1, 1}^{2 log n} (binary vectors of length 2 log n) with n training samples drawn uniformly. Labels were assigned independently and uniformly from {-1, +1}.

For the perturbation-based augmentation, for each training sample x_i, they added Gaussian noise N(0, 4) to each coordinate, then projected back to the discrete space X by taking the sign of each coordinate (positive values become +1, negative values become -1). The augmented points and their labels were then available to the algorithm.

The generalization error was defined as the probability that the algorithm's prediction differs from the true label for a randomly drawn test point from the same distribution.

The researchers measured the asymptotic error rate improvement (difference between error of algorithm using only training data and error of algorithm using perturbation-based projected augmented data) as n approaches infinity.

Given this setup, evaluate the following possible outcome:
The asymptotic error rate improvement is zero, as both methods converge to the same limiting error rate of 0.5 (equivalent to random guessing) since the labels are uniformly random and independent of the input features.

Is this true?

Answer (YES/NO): YES